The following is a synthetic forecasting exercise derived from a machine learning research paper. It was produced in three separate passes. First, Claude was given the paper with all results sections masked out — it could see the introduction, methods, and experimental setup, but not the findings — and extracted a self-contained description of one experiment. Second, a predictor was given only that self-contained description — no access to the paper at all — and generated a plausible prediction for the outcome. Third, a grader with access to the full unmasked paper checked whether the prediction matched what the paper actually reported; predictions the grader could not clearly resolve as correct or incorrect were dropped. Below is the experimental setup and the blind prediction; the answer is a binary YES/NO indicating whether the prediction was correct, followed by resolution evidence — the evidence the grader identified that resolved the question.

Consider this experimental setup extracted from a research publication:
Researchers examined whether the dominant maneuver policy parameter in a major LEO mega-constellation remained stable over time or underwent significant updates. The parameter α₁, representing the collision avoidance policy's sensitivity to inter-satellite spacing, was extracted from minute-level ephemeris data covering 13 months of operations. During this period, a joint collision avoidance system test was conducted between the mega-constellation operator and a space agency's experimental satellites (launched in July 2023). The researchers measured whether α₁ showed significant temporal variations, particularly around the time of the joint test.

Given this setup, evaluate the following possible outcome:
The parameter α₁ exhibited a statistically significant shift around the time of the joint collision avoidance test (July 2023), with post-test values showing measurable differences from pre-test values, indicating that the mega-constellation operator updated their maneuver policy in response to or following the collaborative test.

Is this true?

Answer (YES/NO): NO